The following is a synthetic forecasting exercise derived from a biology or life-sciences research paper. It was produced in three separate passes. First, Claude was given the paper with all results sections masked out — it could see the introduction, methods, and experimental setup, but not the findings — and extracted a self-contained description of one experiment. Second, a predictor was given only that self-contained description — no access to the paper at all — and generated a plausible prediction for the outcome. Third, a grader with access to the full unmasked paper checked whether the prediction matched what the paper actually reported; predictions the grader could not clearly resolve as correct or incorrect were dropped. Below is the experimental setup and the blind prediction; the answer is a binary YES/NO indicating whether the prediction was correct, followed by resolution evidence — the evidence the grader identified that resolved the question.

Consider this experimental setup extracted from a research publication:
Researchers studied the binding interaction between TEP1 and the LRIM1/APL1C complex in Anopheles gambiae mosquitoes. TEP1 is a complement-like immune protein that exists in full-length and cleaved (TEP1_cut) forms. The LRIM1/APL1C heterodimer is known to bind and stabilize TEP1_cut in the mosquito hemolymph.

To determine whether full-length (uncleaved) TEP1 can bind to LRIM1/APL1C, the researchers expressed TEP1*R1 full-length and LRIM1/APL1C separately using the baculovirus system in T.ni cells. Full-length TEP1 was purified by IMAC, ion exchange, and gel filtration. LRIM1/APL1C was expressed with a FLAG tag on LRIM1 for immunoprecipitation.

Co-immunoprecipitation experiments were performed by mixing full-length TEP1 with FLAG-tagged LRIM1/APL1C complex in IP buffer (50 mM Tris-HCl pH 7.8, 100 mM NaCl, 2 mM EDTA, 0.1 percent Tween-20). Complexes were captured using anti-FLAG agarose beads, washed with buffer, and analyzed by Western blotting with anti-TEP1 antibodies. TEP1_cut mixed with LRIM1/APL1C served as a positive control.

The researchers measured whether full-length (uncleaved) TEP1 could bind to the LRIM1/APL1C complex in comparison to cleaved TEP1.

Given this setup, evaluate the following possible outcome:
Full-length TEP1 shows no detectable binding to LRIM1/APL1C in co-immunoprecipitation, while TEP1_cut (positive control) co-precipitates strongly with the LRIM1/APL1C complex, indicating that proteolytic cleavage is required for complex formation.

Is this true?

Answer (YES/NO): NO